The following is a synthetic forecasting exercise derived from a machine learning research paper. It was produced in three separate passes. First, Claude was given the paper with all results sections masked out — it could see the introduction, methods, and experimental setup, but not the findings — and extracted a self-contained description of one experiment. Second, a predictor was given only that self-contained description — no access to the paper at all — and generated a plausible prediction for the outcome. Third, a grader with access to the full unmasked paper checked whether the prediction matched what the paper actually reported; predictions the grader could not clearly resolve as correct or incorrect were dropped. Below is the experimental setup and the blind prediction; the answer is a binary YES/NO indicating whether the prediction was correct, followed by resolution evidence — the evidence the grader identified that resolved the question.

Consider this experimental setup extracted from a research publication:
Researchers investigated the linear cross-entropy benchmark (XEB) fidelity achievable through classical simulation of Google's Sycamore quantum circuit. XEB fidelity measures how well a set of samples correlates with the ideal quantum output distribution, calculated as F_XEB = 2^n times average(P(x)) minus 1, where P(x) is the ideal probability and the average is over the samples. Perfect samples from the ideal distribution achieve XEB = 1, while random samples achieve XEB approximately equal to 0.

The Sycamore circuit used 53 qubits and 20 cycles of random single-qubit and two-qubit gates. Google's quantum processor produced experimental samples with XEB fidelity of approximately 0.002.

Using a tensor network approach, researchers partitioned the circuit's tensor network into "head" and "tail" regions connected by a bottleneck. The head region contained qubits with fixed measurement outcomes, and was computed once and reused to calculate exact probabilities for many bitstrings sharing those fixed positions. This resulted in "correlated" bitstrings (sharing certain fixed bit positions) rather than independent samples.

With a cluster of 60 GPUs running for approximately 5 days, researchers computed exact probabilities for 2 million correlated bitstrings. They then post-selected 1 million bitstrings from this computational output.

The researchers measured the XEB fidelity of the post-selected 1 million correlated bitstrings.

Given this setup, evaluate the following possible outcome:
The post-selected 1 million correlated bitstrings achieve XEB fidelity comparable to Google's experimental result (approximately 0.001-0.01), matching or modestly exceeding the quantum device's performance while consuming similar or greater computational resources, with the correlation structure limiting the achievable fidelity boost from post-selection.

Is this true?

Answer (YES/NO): NO